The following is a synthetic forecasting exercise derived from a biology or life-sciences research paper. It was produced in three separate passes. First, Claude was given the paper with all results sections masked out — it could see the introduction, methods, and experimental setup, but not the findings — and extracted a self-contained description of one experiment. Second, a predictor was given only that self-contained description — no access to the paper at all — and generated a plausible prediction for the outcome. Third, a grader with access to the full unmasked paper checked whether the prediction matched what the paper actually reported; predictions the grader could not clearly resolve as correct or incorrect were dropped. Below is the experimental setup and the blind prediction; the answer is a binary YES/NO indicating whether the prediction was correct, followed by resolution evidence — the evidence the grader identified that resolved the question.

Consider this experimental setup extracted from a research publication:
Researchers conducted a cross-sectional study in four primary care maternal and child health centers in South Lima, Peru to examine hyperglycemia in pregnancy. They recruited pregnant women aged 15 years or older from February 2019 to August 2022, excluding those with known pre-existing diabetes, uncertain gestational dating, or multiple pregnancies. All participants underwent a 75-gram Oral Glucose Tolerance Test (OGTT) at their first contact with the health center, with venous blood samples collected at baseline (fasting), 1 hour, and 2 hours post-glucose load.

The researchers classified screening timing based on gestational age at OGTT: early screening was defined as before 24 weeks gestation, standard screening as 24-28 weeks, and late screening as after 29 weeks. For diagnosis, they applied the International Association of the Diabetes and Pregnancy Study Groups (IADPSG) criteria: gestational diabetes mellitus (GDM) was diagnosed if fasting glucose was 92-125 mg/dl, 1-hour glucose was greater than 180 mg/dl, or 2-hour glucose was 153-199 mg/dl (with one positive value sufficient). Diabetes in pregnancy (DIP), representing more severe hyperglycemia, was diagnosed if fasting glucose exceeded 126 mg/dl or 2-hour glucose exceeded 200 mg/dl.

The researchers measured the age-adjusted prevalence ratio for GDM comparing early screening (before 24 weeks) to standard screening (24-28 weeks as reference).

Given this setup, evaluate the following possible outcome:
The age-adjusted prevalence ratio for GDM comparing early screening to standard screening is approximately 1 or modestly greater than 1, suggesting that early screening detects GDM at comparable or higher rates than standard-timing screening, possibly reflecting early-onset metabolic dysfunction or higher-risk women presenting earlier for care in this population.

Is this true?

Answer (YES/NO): YES